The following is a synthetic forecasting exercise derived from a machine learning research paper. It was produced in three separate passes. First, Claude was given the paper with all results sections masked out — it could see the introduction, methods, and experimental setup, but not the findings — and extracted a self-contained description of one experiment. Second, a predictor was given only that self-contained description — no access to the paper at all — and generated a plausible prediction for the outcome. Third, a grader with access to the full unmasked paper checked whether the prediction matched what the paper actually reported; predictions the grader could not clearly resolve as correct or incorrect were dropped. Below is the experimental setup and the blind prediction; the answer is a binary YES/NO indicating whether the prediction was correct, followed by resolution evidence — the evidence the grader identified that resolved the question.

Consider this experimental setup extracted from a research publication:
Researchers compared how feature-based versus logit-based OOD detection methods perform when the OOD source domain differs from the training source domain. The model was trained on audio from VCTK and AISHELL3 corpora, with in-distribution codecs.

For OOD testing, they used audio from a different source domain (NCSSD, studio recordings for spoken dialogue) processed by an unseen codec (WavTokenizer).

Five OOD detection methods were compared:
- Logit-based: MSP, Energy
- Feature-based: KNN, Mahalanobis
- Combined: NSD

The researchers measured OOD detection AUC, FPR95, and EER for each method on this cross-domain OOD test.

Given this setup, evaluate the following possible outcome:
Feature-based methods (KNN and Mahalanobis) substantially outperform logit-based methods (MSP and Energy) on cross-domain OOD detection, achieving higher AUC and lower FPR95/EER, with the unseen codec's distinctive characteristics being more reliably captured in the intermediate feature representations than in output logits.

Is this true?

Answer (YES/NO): NO